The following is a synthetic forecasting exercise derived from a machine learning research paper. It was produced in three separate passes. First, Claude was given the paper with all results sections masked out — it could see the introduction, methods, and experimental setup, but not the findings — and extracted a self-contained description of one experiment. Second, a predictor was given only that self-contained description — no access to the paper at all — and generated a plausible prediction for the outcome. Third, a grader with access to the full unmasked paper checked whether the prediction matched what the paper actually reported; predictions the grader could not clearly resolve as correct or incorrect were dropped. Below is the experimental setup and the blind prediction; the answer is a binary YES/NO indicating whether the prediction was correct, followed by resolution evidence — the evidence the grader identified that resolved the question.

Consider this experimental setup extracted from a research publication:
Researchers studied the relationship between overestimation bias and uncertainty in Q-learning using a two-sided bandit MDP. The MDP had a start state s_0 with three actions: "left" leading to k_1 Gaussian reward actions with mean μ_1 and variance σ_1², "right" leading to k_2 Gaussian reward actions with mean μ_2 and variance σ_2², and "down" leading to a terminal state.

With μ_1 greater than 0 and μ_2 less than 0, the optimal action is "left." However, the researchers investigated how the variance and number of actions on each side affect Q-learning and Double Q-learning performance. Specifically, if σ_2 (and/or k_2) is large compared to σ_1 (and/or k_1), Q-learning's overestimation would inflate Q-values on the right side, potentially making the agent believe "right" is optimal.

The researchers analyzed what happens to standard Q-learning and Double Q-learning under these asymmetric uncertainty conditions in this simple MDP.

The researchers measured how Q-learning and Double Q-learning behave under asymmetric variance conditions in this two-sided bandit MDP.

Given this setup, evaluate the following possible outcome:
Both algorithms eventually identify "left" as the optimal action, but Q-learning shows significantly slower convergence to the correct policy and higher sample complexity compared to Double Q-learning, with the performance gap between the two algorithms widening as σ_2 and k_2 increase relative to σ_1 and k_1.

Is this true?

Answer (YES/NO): NO